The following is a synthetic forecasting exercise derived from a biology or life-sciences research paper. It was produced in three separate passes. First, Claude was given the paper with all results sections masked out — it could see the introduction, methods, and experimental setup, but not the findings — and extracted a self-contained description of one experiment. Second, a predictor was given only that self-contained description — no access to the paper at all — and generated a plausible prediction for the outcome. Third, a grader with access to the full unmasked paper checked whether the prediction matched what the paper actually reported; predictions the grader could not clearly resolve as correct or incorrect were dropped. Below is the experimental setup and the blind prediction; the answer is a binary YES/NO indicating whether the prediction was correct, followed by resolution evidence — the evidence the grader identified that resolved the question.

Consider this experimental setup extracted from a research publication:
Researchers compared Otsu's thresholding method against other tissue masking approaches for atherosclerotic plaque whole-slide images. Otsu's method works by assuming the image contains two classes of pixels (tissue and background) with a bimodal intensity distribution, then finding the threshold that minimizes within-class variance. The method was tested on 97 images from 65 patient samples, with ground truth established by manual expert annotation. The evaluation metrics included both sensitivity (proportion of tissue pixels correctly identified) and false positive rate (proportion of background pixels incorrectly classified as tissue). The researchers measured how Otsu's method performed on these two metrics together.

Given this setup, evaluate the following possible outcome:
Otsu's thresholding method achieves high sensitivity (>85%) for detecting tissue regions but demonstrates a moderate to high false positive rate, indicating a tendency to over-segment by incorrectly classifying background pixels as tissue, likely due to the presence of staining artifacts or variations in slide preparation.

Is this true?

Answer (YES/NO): NO